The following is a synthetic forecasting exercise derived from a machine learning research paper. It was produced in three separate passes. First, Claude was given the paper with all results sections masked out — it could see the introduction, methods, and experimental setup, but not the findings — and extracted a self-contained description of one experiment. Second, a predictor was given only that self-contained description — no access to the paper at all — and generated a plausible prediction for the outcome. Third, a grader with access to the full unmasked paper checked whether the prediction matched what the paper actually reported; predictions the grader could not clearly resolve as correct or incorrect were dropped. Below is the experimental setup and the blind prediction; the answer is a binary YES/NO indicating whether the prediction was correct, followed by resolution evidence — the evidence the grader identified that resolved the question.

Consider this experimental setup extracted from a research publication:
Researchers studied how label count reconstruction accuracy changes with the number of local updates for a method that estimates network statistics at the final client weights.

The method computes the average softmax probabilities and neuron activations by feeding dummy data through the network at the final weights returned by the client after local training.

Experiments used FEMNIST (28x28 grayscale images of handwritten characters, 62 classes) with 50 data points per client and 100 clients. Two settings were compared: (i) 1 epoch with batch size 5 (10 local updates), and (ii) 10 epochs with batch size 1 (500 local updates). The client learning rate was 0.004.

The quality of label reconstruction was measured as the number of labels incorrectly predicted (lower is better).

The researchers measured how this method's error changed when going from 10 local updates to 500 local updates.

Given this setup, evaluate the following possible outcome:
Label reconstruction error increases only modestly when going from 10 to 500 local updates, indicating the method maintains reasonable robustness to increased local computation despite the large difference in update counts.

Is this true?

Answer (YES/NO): NO